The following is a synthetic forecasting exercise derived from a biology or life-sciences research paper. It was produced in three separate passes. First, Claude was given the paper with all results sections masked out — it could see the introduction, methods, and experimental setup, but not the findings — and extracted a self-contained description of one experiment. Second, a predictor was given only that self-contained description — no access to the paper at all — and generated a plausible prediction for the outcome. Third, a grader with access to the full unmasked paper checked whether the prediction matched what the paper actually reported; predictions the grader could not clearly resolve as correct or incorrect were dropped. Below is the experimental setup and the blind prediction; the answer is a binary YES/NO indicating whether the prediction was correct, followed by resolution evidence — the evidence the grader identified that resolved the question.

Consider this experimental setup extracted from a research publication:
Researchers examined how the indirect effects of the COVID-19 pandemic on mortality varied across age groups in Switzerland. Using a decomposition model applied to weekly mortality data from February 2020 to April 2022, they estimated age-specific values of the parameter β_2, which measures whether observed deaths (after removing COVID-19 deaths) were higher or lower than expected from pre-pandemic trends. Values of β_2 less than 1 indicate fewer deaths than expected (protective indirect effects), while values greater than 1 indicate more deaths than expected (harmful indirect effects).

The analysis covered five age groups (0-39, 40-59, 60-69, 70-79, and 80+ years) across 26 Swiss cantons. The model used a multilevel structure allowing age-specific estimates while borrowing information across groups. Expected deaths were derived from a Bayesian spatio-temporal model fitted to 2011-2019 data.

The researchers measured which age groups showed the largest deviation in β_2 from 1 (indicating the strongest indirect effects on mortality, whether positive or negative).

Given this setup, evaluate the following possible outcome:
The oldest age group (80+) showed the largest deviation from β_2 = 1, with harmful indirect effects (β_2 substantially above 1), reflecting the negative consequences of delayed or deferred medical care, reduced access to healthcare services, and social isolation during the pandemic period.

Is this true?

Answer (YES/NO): NO